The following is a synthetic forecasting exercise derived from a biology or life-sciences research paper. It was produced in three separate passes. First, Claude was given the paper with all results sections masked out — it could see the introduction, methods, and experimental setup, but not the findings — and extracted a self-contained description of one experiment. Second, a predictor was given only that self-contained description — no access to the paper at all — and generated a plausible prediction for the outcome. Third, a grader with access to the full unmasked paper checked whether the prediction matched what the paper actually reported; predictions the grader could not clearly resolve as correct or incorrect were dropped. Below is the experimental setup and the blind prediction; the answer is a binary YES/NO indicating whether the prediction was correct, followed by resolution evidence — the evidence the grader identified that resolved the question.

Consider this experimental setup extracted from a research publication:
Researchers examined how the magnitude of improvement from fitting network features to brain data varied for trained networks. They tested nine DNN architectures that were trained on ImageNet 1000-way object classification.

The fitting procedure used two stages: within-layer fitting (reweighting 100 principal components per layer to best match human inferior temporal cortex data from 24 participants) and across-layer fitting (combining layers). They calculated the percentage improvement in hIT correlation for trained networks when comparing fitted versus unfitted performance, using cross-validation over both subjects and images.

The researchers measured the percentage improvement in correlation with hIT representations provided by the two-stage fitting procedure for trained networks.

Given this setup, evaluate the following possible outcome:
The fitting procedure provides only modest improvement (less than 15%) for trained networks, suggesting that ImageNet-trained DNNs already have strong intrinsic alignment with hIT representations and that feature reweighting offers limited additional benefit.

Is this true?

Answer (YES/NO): NO